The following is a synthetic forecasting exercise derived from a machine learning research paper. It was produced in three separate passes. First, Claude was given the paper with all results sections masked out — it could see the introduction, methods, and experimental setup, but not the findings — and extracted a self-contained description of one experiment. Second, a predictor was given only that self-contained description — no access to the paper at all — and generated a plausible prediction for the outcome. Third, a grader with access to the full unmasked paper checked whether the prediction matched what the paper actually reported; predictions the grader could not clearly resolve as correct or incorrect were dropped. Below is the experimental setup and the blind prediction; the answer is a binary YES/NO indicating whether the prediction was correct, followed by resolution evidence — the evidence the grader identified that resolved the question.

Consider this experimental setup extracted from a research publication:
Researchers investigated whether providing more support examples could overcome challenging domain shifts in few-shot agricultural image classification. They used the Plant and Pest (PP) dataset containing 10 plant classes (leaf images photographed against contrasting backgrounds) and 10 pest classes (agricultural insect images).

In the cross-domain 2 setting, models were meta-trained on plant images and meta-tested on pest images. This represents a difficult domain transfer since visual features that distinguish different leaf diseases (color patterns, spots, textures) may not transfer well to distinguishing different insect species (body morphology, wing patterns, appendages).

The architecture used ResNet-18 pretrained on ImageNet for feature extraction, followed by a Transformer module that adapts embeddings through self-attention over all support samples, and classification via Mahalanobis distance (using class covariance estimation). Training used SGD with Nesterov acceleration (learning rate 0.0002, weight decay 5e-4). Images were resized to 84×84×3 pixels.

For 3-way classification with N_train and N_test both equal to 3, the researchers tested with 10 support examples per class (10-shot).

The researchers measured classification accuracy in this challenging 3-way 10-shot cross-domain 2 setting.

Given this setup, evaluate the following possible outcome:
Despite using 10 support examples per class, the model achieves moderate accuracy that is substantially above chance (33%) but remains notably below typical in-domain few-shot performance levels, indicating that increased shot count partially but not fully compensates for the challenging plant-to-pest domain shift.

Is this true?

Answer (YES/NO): YES